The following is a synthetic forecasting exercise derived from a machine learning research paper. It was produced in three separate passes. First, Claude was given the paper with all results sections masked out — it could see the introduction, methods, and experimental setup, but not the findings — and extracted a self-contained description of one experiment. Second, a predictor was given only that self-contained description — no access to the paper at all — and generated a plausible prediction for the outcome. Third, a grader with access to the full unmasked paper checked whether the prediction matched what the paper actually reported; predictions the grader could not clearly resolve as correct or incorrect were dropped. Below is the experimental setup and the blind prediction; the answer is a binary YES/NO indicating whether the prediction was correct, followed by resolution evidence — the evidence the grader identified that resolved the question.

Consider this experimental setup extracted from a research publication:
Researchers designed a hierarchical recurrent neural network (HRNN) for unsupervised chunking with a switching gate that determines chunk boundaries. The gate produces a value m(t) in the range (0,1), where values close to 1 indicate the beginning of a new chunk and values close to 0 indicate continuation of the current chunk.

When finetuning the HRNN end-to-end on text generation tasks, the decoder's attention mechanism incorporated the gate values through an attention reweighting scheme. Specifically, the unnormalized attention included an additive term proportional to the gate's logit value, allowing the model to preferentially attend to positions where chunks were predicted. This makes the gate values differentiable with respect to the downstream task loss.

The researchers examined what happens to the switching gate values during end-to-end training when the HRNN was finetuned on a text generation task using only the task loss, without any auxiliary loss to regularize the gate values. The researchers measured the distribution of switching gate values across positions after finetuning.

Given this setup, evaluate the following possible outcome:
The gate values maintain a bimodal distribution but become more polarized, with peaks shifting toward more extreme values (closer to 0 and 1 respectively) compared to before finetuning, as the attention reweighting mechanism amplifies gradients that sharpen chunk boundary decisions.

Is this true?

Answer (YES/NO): NO